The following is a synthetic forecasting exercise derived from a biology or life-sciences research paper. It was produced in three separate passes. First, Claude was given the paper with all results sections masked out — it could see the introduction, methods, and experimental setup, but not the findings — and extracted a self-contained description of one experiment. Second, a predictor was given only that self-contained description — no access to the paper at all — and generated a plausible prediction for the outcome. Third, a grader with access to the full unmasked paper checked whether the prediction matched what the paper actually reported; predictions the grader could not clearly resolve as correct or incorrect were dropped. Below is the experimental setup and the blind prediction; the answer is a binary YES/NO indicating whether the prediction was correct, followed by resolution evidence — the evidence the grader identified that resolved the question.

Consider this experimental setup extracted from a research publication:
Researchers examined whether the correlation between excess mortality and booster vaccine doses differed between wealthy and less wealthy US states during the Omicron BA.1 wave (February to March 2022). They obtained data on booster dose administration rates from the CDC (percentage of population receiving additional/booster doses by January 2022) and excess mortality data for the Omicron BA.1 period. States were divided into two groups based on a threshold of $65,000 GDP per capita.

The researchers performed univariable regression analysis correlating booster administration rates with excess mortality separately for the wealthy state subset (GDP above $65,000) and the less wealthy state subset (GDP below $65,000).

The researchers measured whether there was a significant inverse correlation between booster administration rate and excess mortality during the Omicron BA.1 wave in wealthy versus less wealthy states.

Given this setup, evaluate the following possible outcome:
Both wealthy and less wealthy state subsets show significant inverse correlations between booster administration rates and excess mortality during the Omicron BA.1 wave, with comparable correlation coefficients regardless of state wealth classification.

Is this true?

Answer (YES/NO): NO